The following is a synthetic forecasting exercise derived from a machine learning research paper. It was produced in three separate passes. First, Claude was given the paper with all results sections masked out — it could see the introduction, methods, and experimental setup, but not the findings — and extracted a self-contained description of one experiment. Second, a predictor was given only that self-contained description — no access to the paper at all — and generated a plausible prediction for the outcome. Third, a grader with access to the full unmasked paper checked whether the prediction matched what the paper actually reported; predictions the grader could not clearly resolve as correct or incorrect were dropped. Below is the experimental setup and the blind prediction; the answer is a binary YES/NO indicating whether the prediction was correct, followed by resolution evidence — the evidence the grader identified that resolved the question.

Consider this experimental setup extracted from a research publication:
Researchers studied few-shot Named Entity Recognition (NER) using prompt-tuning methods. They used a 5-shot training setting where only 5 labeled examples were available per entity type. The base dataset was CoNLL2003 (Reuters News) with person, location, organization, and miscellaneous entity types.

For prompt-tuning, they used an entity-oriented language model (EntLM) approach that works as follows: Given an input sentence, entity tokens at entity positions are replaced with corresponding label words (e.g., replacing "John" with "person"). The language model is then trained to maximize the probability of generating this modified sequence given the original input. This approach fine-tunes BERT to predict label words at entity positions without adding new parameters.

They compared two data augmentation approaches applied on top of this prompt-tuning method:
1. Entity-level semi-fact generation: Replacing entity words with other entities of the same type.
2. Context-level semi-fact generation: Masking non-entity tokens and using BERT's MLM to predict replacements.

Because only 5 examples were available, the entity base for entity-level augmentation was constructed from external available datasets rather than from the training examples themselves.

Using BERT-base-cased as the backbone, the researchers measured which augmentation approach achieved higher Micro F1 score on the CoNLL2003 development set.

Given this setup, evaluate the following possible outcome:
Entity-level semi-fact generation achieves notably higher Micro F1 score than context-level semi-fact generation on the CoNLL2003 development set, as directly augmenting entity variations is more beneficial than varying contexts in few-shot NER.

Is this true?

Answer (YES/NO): NO